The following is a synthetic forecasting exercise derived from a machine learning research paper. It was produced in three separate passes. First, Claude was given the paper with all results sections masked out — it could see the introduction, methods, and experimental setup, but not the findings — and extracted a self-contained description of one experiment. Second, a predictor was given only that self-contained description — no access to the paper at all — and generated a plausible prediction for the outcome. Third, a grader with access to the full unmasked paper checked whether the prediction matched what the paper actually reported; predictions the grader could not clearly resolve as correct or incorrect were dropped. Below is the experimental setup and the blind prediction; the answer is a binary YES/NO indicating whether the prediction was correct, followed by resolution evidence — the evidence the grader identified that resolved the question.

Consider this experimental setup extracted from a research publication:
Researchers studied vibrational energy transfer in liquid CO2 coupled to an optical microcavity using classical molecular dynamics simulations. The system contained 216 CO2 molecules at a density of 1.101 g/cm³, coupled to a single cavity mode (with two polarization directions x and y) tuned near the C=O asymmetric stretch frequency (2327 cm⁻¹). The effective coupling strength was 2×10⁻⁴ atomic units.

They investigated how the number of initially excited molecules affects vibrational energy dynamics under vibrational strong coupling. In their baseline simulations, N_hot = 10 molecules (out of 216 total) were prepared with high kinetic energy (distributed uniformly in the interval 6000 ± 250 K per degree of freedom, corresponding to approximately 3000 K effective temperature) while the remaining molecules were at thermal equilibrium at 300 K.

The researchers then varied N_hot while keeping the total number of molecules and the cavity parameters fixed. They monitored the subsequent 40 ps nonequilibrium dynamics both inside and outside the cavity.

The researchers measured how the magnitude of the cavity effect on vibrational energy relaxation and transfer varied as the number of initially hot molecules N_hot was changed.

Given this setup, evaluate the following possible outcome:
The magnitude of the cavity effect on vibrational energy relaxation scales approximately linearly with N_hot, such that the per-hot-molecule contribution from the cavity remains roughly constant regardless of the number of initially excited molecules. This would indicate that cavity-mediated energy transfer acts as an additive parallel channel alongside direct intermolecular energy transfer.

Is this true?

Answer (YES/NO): YES